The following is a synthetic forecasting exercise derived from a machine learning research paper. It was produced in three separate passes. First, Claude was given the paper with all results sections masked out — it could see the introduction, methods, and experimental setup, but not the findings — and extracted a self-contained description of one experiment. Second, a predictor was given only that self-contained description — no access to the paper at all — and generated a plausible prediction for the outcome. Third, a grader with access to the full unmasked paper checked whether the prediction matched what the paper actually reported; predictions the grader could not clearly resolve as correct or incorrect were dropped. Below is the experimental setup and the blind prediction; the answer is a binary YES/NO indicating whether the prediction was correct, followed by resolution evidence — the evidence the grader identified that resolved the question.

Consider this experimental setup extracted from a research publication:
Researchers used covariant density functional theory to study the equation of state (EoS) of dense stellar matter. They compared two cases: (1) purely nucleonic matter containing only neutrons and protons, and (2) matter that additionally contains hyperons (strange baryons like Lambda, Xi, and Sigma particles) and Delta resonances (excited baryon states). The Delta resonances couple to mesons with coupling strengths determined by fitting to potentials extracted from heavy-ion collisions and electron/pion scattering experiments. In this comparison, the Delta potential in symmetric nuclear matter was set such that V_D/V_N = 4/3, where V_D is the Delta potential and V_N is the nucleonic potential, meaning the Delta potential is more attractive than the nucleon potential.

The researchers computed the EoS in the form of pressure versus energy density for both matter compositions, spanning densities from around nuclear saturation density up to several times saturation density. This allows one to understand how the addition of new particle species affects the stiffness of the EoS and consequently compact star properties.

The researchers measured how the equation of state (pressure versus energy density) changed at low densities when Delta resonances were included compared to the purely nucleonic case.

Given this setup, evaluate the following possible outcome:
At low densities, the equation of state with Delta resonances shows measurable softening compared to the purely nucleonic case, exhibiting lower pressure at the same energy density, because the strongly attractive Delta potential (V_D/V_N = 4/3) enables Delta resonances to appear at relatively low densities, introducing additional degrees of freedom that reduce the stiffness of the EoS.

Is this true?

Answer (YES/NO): YES